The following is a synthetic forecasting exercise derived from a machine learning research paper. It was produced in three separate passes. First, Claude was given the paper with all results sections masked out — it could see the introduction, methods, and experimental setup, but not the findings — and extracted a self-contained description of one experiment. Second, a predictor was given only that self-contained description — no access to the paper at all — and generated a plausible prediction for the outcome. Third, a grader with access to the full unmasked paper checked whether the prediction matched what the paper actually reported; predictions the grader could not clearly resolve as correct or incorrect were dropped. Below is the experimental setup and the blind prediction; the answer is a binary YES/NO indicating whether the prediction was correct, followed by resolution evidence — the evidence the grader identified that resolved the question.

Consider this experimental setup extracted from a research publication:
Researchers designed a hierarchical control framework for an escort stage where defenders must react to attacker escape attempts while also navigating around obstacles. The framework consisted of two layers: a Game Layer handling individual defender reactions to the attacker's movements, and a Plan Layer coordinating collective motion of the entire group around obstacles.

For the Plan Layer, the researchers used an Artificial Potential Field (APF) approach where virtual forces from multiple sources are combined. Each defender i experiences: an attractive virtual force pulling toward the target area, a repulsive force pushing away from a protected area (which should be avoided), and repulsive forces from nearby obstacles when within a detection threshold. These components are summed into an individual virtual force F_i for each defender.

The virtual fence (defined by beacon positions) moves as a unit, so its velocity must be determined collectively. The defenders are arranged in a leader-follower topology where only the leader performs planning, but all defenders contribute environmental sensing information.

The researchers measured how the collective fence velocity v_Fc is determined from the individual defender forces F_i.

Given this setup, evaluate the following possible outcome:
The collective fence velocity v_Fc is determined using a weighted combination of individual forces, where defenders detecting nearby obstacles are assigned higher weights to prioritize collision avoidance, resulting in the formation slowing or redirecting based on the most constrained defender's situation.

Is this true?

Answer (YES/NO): NO